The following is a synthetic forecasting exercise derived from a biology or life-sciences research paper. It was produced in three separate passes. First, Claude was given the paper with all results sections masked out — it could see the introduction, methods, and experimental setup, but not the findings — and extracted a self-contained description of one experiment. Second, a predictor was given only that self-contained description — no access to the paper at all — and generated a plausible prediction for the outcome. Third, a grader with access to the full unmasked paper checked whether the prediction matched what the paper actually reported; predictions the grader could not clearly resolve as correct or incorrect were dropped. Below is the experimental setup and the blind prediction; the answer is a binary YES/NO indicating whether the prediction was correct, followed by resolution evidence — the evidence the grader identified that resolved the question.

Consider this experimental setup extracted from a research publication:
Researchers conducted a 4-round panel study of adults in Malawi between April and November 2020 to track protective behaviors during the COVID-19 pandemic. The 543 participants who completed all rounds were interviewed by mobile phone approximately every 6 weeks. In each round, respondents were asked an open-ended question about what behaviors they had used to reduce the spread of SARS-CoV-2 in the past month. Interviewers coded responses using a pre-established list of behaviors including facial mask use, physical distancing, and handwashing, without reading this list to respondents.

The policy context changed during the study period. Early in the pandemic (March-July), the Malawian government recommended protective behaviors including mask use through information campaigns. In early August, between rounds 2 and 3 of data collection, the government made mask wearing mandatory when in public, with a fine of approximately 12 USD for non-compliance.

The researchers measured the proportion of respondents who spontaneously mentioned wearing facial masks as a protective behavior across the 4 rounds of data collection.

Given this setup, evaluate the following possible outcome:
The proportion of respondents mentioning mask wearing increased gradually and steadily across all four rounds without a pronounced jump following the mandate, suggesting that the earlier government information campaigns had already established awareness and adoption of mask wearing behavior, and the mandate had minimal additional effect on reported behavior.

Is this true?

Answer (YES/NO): NO